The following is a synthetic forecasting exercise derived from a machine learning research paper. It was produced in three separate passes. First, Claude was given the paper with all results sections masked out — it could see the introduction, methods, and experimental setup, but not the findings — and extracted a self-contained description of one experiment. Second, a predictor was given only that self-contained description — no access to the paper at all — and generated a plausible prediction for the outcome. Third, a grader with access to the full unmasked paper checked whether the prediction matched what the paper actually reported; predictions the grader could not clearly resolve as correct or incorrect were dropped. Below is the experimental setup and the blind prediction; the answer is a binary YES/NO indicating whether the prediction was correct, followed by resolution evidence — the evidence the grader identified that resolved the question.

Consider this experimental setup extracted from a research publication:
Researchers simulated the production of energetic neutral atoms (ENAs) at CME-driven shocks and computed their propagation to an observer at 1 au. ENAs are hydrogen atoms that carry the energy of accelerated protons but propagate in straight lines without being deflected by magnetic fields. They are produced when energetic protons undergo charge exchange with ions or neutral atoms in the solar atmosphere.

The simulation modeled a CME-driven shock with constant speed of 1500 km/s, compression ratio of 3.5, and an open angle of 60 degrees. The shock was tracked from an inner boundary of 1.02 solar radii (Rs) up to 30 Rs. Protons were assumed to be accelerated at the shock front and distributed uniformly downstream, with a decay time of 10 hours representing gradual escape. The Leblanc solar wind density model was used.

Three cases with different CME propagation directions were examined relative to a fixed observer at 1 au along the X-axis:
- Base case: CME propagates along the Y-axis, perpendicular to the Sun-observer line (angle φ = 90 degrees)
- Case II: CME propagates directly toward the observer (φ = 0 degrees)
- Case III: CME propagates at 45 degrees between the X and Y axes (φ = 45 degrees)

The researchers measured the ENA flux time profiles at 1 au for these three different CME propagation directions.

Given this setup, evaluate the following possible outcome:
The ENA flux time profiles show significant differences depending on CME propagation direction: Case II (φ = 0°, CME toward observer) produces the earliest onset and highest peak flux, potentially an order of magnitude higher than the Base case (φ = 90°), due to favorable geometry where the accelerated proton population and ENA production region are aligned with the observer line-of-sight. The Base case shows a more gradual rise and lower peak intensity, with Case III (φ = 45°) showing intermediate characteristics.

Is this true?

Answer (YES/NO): NO